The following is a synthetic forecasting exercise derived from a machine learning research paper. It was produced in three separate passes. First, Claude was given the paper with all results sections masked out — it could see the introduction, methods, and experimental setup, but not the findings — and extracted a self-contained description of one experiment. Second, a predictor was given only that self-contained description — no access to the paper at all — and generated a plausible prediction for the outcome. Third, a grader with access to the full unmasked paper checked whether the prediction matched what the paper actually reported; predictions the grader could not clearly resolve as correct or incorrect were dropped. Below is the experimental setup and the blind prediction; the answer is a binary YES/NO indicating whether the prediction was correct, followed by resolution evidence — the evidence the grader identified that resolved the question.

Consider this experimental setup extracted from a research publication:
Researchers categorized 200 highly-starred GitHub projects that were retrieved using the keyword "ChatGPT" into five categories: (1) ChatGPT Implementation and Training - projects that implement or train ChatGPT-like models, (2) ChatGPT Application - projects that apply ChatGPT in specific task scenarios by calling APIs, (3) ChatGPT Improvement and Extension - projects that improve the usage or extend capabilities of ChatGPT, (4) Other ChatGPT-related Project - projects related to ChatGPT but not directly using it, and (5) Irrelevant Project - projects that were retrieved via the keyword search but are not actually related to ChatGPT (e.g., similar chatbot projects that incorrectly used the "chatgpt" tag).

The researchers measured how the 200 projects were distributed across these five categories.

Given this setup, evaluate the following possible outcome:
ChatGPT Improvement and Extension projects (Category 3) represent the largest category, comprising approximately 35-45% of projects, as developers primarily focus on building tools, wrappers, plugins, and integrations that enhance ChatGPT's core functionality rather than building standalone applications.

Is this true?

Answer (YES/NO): NO